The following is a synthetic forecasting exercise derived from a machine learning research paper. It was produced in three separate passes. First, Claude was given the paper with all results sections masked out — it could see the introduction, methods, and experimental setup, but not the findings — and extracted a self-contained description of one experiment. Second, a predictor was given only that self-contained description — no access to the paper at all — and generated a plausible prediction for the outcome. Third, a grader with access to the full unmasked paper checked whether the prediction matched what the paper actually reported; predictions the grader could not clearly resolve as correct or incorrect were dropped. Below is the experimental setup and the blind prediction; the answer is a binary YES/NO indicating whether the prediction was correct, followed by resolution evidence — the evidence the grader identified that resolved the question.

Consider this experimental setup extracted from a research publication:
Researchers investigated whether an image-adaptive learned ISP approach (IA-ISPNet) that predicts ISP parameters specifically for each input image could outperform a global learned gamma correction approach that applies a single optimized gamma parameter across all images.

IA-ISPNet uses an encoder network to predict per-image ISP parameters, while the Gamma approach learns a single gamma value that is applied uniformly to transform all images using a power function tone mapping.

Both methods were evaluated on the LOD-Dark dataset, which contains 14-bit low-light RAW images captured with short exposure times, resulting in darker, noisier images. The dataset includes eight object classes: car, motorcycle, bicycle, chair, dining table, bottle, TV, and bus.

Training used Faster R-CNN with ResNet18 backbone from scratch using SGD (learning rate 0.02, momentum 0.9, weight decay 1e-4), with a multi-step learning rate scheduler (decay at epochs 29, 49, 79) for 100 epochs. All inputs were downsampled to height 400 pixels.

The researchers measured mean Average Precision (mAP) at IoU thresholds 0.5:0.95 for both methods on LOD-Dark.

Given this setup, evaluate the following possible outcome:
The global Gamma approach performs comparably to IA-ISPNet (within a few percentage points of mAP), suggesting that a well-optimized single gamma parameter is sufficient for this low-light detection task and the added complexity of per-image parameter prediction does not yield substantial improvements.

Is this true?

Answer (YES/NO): YES